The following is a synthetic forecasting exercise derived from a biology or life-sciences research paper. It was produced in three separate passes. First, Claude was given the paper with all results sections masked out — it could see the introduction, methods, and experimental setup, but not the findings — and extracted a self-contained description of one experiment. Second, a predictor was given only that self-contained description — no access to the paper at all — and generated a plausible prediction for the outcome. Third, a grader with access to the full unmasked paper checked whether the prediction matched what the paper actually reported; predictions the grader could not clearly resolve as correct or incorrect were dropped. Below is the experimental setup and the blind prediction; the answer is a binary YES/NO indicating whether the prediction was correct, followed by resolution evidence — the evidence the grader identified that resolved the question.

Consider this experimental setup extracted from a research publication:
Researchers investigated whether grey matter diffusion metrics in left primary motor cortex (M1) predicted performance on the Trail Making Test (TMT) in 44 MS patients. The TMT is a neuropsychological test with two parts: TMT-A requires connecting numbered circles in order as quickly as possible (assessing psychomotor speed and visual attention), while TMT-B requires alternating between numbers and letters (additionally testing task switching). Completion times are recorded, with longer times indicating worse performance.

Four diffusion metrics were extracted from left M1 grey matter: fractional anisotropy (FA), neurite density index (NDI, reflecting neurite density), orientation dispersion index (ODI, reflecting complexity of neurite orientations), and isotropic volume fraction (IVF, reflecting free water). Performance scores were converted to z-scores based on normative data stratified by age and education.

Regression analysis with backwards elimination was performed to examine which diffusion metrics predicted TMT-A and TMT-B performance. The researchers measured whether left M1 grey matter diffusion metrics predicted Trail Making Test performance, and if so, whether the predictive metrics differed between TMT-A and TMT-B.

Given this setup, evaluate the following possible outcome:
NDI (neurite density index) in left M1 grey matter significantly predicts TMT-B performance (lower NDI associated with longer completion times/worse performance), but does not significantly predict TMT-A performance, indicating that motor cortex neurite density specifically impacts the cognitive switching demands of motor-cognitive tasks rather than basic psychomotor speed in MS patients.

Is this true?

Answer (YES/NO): NO